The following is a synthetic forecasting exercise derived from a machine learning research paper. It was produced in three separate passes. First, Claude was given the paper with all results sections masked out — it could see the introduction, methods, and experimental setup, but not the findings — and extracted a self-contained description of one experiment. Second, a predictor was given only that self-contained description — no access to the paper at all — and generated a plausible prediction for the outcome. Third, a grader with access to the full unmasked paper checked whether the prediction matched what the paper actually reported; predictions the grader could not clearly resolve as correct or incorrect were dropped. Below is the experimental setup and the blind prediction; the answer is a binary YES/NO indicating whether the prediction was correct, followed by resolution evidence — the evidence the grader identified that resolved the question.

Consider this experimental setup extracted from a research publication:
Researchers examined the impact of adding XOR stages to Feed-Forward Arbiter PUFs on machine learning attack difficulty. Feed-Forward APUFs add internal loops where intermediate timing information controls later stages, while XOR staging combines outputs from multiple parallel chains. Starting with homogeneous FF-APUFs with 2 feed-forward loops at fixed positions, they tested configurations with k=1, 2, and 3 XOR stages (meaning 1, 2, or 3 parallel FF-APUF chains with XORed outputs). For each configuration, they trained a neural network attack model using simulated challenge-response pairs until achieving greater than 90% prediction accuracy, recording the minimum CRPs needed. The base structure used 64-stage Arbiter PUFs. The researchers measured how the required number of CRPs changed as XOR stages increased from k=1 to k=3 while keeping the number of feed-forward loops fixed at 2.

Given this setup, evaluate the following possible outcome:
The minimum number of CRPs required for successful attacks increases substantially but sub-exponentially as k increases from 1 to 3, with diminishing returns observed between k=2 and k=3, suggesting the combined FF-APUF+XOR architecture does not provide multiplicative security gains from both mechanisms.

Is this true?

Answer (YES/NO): NO